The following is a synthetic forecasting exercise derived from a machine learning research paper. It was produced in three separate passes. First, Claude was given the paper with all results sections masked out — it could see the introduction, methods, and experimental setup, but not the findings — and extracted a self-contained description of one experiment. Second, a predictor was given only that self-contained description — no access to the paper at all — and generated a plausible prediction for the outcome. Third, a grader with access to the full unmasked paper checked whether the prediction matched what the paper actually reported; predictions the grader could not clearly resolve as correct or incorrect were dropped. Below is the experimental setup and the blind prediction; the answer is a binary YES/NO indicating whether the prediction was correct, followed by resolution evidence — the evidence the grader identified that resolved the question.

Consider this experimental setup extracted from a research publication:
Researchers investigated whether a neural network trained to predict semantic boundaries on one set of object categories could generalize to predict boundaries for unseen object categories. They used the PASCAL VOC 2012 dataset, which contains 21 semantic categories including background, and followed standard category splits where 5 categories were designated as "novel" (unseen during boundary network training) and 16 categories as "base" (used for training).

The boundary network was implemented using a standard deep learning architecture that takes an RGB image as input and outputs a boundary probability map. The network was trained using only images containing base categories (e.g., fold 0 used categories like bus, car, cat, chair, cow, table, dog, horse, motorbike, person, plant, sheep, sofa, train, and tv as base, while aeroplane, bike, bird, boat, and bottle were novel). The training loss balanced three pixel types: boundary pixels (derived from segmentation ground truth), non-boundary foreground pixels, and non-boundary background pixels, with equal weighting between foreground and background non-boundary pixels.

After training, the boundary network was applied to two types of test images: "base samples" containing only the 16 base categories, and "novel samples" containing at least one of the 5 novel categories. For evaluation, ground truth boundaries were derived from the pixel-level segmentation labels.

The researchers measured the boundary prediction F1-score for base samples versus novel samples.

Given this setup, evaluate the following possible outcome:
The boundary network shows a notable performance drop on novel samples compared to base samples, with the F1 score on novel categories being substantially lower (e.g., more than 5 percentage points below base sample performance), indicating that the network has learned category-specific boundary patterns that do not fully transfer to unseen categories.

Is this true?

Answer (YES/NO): NO